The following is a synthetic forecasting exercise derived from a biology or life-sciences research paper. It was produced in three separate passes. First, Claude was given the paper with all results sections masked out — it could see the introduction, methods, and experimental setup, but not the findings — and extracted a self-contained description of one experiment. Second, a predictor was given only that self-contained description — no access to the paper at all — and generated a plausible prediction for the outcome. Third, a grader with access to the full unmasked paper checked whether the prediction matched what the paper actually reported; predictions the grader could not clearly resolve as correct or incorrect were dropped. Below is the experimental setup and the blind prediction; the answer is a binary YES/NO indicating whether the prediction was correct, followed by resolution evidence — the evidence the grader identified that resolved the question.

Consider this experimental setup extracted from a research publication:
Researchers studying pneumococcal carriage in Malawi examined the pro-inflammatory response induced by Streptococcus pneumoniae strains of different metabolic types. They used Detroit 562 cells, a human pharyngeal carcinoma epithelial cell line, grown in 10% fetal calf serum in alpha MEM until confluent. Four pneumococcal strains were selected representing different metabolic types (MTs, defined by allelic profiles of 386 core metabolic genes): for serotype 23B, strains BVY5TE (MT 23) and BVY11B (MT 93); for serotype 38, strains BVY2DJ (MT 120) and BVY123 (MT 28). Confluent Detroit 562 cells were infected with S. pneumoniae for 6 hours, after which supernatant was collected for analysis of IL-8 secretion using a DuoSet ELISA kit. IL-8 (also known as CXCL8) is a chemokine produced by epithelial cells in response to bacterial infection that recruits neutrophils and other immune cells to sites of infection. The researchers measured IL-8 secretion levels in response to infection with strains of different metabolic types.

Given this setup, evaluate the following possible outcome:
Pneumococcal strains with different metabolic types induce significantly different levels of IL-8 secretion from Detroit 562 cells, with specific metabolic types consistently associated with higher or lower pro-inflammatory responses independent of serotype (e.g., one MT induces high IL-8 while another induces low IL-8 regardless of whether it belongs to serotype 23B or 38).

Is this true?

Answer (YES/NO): NO